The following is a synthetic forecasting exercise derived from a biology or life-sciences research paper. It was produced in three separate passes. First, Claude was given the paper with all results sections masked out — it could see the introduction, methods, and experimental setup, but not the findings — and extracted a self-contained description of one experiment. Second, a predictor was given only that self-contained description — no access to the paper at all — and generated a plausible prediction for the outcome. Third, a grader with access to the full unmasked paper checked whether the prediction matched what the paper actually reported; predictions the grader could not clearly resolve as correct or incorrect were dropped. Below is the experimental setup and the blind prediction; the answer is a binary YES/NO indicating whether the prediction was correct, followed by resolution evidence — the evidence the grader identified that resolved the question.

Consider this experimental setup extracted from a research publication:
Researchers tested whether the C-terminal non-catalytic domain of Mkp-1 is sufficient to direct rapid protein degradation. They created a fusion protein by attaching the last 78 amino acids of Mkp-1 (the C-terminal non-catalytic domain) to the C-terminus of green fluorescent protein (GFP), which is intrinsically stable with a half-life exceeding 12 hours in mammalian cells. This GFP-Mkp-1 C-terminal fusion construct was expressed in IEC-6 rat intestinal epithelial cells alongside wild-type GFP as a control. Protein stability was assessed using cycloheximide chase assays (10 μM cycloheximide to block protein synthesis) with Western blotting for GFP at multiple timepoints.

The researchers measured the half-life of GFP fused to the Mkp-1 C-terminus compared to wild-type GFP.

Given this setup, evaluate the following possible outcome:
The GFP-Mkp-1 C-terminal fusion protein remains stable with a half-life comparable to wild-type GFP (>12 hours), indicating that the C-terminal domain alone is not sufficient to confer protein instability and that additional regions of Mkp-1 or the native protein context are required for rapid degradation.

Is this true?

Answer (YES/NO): NO